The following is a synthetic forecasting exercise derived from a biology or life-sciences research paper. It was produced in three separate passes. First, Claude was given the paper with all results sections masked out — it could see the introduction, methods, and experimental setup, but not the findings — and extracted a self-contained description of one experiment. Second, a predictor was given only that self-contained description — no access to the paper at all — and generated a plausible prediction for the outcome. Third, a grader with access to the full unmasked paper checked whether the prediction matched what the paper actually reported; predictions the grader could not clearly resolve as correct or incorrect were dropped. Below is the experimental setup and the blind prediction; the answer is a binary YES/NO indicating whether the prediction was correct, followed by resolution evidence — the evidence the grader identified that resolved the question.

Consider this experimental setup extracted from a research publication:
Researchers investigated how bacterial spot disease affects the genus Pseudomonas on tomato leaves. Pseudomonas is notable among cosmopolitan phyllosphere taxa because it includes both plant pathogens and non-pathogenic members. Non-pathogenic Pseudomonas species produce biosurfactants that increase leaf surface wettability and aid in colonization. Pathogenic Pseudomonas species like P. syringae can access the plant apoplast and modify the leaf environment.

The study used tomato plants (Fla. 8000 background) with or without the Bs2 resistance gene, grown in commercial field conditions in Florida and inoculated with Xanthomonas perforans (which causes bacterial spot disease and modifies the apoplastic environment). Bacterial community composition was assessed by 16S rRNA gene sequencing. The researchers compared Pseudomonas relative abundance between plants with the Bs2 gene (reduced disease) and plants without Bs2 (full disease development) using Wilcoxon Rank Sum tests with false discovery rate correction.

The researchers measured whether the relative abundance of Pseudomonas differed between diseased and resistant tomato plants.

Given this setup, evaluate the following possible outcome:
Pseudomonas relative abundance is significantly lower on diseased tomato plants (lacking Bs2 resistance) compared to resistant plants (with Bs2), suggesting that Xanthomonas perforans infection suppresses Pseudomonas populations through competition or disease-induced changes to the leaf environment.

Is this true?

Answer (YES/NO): NO